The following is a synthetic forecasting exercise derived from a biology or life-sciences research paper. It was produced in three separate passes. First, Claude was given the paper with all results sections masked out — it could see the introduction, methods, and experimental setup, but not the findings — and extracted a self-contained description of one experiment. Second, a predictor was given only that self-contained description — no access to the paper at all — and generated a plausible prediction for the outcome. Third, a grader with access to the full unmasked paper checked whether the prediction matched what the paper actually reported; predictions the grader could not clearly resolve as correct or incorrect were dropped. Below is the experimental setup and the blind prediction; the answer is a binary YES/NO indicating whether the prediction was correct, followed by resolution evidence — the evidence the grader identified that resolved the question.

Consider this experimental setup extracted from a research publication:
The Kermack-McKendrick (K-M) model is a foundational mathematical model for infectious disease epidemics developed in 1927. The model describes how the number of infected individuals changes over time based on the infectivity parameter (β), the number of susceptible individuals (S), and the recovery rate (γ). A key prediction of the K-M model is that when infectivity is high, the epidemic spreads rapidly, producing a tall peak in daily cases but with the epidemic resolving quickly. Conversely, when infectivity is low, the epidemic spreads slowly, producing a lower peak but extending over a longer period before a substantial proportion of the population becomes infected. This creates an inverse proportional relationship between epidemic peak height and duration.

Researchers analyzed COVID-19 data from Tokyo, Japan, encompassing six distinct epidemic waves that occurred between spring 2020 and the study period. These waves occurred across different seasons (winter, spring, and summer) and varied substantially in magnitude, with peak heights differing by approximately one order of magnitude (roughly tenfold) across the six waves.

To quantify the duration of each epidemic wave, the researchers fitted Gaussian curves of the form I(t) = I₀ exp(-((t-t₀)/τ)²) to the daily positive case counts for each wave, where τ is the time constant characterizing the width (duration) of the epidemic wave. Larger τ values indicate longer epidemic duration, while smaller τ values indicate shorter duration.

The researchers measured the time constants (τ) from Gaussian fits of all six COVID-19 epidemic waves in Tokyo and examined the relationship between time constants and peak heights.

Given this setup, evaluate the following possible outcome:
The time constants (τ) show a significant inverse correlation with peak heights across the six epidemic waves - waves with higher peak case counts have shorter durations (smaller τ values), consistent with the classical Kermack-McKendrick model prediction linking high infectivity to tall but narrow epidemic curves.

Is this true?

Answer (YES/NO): NO